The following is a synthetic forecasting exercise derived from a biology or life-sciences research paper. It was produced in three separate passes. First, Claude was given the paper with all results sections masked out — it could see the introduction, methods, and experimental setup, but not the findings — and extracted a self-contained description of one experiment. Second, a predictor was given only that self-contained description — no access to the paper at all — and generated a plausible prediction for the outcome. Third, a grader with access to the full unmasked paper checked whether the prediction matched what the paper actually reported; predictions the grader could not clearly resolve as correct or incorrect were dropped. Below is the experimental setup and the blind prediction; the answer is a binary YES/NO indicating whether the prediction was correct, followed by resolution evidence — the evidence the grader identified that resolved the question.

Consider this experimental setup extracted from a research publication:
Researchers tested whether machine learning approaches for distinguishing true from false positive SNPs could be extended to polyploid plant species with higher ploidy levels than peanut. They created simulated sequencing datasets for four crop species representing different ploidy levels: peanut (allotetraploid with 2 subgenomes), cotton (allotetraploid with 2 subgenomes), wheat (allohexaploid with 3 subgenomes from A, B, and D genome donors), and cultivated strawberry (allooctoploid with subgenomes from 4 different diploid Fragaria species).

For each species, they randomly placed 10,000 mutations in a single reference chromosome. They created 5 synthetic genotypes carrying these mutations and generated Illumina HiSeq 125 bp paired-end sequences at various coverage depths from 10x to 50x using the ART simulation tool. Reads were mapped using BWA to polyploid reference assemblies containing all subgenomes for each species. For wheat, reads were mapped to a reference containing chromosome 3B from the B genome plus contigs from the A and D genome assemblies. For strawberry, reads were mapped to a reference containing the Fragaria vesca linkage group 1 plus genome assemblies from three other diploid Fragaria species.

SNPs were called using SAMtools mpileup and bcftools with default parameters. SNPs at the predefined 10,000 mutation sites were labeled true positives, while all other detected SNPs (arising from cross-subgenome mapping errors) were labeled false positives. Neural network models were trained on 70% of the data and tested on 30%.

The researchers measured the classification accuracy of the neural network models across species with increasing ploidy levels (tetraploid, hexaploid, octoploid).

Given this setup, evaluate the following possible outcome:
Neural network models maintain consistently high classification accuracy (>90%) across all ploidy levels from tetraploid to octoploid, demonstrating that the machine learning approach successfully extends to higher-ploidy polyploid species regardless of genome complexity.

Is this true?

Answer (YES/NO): YES